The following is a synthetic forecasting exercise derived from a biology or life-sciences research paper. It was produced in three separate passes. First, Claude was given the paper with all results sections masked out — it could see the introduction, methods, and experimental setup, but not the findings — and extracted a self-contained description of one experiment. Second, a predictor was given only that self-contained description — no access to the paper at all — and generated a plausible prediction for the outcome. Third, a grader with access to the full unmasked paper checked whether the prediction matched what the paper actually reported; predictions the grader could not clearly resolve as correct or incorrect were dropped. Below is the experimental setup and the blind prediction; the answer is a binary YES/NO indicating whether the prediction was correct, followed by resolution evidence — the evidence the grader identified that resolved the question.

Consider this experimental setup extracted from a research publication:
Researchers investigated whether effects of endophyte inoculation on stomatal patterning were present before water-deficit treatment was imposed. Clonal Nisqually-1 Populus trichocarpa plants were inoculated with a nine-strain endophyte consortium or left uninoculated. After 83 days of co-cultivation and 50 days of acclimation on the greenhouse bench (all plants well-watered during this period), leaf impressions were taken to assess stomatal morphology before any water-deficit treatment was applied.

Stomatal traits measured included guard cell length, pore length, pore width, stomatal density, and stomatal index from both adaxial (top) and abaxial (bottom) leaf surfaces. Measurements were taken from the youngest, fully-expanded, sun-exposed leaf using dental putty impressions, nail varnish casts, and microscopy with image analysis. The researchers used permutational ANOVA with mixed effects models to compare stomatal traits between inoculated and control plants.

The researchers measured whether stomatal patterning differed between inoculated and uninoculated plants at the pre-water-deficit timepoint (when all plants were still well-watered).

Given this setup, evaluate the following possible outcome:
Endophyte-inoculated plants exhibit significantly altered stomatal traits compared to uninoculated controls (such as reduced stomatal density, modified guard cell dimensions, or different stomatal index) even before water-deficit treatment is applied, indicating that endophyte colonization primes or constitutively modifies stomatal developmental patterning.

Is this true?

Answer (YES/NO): YES